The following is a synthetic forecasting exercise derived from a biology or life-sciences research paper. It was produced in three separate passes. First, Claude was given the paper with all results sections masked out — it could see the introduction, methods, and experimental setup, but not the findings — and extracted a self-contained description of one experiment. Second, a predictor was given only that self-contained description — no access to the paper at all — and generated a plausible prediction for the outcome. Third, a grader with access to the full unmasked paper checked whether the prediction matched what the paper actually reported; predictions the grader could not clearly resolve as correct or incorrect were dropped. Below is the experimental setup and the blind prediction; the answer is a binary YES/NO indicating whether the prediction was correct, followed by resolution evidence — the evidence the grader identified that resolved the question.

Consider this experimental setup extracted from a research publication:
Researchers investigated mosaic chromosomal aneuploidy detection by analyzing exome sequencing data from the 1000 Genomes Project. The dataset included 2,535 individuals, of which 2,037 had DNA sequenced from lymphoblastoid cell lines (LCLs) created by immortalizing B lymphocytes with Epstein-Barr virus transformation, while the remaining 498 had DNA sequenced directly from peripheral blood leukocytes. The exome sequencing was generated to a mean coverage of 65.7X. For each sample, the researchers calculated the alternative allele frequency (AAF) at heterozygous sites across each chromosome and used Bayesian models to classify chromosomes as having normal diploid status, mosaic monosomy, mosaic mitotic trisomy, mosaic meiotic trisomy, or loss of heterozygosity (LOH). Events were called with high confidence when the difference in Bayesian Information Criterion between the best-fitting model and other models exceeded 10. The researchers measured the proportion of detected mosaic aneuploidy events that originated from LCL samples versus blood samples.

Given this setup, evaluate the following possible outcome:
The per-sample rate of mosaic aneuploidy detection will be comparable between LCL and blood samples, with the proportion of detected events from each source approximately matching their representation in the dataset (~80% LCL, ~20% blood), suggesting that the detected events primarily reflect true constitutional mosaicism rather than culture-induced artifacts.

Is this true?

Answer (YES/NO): NO